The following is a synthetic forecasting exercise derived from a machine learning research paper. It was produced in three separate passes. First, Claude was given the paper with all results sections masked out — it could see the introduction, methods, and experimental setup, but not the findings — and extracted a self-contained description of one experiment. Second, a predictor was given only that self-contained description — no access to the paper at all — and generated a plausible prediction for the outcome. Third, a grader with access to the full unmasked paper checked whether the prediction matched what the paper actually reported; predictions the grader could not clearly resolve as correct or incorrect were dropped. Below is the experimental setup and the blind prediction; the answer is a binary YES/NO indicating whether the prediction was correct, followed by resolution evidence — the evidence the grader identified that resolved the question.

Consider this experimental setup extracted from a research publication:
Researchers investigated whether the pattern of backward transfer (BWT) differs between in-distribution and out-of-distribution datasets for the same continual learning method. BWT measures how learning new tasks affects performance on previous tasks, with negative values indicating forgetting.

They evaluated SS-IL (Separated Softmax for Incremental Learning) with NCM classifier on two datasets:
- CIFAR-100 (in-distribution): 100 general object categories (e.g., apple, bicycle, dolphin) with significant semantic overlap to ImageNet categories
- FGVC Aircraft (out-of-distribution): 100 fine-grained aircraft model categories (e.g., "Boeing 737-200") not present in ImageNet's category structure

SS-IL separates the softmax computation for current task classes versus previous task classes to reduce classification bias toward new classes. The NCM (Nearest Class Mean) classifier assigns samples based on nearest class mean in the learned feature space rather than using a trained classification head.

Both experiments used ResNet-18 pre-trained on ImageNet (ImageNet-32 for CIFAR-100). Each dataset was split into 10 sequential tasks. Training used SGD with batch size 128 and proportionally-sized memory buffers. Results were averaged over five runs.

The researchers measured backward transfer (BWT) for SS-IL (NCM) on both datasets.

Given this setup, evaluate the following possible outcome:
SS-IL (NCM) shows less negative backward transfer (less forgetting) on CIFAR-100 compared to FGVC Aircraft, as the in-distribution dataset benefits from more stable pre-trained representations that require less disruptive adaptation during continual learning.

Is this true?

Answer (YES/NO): YES